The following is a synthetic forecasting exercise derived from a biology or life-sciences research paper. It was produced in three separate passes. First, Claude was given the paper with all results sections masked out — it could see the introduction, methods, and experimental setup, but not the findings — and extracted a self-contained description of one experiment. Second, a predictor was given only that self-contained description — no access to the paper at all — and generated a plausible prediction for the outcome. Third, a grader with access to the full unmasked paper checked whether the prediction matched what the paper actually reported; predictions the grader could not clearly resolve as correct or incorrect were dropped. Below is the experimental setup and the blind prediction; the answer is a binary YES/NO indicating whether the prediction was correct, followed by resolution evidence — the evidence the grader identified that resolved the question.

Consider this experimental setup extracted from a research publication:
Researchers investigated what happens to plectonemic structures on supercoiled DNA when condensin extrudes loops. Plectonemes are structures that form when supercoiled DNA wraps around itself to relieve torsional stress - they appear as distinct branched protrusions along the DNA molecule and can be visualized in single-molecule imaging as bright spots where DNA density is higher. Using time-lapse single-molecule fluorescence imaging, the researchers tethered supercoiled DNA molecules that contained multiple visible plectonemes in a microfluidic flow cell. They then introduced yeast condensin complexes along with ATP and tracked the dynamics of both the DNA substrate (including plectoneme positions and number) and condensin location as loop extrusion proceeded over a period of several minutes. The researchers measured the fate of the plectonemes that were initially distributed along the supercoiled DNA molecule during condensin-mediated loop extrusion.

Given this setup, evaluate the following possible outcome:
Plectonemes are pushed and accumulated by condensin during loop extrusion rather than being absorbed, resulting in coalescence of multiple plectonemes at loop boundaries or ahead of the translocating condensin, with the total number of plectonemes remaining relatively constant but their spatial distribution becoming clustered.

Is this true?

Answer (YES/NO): NO